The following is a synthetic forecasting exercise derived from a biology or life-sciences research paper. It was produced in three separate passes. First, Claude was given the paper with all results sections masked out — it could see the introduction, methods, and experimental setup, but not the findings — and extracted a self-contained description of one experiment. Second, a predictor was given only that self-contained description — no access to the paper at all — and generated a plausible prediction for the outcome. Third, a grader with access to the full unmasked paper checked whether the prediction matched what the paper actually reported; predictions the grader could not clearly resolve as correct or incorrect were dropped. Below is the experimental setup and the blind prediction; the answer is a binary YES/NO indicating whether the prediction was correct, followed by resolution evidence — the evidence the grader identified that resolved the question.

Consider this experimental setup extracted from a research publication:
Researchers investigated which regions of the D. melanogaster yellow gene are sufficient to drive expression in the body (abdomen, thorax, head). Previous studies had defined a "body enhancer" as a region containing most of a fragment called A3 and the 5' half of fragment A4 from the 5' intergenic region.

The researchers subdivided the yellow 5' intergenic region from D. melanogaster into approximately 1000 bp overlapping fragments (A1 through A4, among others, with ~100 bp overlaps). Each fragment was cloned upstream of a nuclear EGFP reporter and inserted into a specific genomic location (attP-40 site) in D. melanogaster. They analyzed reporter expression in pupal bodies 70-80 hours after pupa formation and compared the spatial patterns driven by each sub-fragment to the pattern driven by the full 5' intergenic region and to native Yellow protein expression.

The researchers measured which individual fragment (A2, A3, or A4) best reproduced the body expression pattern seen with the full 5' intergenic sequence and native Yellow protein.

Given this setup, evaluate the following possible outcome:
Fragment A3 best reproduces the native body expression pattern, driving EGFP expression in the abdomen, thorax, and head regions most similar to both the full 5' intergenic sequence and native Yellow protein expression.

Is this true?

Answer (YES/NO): NO